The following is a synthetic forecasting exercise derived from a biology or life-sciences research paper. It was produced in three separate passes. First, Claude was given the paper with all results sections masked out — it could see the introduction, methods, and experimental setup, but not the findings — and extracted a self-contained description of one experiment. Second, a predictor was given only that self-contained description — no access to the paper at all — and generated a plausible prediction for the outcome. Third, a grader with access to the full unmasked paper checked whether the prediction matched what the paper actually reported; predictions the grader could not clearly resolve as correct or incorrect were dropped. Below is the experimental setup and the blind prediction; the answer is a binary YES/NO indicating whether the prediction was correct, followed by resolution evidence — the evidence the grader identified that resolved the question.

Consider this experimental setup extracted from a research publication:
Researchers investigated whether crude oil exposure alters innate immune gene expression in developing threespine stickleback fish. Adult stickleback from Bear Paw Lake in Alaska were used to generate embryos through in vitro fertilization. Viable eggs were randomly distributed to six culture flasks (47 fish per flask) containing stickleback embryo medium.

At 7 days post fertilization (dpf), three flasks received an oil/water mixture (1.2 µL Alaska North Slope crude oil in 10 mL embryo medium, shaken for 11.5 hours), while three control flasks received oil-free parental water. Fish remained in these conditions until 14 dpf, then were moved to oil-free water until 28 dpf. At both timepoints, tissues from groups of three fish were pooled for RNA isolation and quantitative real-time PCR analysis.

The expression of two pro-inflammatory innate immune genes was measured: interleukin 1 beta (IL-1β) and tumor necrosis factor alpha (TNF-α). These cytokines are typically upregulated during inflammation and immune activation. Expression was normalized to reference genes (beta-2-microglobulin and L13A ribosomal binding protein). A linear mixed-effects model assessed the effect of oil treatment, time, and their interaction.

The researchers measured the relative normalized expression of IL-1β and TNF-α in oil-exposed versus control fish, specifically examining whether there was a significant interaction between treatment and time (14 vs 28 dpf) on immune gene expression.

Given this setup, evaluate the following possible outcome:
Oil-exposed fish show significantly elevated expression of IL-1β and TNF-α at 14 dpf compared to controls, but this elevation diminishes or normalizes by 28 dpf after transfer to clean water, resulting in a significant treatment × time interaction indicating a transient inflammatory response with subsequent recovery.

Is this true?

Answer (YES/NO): NO